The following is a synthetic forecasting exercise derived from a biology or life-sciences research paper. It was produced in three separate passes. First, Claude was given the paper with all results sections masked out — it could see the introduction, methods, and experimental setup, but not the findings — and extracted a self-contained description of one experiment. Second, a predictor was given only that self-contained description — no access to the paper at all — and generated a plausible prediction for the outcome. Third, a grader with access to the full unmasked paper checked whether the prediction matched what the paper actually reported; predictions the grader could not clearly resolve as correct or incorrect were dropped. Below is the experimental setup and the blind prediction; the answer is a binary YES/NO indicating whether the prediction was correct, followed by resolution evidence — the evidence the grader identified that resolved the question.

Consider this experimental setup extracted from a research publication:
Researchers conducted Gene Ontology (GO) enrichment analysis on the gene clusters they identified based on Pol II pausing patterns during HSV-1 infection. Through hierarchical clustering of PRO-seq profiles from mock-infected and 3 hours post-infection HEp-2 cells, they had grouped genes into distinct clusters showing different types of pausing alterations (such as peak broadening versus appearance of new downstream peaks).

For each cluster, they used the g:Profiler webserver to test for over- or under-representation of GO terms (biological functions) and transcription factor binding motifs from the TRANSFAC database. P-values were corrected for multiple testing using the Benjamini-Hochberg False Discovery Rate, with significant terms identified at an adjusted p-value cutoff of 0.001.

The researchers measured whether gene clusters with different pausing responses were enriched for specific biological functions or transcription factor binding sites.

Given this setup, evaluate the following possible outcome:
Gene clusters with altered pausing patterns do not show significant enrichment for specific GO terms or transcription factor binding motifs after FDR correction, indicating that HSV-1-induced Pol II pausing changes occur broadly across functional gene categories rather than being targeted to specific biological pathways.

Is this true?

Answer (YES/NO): NO